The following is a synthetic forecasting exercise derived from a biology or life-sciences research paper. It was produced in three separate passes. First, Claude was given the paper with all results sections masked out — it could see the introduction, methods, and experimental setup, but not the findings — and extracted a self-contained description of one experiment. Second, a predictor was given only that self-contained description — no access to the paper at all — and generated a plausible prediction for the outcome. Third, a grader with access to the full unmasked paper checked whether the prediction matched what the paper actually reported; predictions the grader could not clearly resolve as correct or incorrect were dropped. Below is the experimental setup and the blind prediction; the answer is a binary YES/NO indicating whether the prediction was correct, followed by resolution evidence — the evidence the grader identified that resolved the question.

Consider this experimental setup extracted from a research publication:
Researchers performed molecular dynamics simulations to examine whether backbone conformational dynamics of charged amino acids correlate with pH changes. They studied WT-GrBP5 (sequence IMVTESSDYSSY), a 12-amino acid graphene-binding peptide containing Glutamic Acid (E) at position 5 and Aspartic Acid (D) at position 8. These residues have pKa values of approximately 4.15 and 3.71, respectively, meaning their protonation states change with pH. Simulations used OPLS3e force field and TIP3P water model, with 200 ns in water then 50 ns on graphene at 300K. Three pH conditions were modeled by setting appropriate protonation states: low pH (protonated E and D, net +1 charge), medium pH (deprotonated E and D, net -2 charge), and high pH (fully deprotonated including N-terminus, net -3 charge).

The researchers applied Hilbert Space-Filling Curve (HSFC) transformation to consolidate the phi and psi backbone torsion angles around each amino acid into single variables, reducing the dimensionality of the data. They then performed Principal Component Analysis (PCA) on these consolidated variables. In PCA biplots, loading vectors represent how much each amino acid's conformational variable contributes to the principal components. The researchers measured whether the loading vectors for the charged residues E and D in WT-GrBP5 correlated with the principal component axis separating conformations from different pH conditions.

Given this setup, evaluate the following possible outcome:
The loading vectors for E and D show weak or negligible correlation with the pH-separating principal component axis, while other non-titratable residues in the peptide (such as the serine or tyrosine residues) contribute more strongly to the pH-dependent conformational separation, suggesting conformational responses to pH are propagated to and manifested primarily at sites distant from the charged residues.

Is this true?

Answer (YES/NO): NO